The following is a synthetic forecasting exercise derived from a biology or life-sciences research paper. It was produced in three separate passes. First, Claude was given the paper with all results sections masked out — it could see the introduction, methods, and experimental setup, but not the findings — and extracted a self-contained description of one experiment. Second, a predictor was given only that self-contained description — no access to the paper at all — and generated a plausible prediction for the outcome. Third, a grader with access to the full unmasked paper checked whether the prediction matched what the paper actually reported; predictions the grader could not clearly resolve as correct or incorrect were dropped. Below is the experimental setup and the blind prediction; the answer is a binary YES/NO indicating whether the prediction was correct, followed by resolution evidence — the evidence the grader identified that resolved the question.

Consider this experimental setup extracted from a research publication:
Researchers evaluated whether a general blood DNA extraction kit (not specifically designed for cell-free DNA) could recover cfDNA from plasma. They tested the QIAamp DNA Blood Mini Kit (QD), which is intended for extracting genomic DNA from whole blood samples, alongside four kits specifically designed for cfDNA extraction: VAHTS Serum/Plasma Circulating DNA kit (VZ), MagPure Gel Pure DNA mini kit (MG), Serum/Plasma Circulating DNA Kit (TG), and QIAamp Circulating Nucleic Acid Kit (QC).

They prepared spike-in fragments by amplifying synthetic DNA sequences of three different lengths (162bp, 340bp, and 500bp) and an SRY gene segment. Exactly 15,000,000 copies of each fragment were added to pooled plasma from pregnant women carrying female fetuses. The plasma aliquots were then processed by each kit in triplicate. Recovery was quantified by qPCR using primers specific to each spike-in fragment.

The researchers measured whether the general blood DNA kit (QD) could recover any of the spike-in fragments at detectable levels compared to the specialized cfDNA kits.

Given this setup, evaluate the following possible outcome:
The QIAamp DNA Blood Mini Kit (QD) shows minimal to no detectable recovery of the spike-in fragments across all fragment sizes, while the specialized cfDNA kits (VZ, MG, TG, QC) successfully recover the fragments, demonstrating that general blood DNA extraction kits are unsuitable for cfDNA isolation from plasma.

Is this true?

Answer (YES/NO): NO